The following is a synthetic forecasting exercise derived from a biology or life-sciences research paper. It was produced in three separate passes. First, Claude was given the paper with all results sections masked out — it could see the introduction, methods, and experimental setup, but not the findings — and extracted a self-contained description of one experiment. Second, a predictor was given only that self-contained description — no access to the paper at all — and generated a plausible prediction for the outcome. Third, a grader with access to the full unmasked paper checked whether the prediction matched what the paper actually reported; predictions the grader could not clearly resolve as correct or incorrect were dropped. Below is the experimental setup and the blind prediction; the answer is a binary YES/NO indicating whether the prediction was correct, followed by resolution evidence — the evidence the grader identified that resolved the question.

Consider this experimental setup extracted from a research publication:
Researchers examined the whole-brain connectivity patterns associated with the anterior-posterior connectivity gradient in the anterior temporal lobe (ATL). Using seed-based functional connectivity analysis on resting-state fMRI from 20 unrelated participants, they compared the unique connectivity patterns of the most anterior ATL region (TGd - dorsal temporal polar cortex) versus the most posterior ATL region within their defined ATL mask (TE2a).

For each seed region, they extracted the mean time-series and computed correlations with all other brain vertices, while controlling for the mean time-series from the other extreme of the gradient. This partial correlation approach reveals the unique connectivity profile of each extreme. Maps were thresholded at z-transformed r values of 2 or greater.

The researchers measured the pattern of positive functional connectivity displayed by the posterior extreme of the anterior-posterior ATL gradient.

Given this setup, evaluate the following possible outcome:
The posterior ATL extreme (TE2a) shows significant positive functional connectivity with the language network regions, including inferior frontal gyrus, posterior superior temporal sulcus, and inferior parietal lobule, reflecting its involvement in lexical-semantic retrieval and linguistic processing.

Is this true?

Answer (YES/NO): NO